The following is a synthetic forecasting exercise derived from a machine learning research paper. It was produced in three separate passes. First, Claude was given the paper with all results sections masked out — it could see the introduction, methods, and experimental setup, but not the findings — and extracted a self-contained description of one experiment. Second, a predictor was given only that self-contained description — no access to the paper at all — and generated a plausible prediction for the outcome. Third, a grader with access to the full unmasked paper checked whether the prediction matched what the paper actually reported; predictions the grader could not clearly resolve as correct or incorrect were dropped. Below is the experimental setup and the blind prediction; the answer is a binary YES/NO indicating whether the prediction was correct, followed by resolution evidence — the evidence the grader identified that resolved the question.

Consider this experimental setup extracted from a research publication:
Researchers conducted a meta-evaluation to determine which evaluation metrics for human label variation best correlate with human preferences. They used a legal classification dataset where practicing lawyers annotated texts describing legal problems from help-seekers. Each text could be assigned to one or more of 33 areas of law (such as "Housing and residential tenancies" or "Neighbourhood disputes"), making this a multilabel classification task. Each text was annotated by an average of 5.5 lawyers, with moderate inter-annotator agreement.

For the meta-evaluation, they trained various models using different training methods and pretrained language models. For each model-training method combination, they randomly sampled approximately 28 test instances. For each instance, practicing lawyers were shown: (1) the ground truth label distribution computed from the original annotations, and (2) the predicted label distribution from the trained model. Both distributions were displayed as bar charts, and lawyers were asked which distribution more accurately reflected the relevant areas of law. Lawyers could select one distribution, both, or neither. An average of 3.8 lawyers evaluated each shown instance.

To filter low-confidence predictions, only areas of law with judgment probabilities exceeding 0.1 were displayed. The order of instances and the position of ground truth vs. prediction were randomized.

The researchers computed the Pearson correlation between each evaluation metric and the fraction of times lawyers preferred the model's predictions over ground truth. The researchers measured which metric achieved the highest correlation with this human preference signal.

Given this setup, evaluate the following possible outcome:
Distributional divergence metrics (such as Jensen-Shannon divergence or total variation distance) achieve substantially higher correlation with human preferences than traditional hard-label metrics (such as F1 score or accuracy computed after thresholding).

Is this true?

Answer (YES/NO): YES